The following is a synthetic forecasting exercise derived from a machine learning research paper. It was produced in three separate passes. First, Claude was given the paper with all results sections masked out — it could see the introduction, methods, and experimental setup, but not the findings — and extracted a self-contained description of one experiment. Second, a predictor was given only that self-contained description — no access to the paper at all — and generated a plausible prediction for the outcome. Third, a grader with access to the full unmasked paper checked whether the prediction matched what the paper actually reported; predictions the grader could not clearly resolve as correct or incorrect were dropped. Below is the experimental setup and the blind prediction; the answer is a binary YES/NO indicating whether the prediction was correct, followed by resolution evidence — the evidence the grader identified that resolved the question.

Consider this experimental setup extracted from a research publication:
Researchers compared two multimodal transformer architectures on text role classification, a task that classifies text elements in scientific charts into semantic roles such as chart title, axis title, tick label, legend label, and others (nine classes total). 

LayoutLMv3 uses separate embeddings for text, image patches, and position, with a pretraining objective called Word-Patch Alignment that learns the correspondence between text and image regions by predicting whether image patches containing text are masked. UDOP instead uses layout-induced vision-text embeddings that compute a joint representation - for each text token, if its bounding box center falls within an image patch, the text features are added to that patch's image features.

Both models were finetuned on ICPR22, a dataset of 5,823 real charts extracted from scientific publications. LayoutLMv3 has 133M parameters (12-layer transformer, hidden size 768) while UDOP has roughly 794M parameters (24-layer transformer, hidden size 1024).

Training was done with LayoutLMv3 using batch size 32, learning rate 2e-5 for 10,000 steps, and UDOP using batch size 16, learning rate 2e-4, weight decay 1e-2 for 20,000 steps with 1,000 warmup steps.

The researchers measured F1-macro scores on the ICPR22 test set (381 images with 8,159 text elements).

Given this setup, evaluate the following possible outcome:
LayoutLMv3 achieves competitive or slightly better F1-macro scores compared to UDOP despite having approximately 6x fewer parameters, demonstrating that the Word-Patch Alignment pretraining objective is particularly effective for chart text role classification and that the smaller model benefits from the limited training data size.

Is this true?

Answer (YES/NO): NO